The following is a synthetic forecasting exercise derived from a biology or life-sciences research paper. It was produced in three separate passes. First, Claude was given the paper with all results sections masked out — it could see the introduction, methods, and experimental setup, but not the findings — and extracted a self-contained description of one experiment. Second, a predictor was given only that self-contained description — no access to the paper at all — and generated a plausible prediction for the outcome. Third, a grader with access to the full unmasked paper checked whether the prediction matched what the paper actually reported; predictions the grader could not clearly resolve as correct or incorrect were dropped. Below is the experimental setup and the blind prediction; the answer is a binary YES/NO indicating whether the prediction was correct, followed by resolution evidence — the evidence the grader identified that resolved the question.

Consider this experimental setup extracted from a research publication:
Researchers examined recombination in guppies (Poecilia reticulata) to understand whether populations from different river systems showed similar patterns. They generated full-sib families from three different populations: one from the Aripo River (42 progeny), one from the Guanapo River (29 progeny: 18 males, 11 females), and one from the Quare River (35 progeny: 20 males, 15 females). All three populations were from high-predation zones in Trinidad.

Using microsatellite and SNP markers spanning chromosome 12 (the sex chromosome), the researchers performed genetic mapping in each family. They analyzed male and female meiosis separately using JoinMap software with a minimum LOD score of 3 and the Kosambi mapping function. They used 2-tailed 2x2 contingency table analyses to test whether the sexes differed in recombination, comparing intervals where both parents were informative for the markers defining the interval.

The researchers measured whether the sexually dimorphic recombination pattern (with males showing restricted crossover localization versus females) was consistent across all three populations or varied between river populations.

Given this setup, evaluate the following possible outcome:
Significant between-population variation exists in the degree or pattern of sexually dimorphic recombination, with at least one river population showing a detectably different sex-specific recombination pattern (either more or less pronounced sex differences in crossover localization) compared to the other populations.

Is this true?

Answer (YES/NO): NO